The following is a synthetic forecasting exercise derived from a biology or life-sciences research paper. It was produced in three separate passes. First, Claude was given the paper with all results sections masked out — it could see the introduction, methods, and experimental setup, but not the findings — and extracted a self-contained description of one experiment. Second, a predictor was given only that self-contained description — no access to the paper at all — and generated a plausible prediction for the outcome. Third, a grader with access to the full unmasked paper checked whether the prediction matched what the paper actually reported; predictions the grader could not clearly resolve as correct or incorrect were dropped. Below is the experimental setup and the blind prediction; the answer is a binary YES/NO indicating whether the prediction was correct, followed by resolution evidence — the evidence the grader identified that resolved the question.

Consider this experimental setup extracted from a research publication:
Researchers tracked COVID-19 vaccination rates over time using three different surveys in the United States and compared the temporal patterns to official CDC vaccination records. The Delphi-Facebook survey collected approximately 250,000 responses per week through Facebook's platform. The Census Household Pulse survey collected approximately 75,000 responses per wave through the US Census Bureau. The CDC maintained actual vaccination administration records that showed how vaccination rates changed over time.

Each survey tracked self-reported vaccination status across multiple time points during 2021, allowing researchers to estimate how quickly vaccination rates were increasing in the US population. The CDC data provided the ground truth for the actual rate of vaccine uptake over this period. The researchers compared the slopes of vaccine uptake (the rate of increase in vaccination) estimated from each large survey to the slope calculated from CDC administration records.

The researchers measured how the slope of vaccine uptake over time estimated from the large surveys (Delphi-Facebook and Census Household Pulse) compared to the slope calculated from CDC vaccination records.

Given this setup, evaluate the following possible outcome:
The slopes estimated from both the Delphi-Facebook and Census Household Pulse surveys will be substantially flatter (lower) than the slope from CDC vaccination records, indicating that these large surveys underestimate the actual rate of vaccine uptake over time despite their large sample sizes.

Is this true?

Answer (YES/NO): NO